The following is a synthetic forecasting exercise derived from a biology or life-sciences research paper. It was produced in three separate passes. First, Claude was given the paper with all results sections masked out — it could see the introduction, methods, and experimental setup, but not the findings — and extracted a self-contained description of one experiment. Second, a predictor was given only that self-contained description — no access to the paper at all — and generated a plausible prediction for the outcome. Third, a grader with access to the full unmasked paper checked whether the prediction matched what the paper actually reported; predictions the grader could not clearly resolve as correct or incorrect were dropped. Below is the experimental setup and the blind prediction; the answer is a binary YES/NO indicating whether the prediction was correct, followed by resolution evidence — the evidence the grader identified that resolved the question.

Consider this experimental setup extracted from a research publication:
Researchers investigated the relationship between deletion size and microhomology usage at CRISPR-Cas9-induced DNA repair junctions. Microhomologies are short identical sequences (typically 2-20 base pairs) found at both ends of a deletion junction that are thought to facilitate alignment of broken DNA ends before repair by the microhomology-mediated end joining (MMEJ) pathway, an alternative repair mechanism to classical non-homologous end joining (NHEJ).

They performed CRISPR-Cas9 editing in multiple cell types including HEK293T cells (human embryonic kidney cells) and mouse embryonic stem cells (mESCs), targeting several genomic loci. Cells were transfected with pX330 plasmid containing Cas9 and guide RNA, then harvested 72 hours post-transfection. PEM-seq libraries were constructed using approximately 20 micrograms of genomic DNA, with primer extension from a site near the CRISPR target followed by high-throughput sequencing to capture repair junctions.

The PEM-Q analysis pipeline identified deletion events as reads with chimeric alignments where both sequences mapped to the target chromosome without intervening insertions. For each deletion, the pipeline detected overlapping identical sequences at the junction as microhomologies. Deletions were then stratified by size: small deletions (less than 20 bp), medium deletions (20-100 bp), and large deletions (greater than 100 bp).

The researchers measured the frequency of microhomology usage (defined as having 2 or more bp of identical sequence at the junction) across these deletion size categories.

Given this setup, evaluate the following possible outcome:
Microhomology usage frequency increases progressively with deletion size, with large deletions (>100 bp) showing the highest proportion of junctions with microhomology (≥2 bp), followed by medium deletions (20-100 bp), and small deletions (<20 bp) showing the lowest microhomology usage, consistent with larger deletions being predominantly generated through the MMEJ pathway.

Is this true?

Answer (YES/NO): NO